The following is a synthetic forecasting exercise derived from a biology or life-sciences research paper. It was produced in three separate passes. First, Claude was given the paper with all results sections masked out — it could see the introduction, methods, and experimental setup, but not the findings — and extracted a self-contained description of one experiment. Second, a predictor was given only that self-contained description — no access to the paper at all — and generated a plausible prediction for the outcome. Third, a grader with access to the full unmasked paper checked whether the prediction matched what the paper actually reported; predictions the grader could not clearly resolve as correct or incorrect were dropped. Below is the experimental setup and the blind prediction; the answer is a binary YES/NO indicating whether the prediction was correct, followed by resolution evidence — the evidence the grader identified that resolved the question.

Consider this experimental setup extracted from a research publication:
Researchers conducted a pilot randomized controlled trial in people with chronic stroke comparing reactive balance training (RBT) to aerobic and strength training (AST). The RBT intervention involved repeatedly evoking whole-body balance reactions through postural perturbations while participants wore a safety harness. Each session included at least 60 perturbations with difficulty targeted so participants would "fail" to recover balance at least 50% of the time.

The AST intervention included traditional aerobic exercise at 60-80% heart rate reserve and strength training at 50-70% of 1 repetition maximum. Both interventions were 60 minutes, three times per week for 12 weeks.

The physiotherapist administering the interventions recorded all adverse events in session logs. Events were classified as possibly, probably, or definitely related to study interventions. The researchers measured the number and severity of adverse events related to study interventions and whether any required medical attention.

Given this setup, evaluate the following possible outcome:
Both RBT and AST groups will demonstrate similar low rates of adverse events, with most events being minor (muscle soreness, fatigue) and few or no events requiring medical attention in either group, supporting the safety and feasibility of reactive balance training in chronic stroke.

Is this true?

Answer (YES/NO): YES